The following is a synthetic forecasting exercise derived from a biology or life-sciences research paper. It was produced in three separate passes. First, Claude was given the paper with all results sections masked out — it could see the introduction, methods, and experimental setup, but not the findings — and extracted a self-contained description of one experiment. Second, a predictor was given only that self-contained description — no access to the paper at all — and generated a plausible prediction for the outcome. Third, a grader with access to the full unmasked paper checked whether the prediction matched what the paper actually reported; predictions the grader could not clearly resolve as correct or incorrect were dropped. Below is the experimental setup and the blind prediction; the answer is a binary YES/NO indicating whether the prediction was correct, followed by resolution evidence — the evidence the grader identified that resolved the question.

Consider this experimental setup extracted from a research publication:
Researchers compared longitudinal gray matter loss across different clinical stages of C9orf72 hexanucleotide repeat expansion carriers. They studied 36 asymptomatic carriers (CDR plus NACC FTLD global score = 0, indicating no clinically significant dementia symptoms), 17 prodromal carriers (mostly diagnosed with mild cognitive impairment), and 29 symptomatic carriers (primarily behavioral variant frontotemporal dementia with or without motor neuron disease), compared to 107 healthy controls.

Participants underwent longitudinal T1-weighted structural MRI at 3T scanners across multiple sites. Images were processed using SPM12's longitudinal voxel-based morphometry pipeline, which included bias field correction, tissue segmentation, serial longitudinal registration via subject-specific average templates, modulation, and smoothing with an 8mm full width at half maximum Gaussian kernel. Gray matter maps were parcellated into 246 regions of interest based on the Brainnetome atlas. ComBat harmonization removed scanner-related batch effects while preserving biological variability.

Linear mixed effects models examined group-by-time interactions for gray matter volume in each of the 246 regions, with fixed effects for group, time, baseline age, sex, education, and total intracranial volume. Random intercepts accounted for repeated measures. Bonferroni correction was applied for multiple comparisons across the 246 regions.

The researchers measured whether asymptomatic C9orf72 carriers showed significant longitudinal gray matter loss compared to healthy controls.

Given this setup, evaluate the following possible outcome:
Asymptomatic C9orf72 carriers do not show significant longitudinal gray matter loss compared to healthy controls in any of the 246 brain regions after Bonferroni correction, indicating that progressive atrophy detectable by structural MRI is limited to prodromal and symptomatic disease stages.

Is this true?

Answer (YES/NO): NO